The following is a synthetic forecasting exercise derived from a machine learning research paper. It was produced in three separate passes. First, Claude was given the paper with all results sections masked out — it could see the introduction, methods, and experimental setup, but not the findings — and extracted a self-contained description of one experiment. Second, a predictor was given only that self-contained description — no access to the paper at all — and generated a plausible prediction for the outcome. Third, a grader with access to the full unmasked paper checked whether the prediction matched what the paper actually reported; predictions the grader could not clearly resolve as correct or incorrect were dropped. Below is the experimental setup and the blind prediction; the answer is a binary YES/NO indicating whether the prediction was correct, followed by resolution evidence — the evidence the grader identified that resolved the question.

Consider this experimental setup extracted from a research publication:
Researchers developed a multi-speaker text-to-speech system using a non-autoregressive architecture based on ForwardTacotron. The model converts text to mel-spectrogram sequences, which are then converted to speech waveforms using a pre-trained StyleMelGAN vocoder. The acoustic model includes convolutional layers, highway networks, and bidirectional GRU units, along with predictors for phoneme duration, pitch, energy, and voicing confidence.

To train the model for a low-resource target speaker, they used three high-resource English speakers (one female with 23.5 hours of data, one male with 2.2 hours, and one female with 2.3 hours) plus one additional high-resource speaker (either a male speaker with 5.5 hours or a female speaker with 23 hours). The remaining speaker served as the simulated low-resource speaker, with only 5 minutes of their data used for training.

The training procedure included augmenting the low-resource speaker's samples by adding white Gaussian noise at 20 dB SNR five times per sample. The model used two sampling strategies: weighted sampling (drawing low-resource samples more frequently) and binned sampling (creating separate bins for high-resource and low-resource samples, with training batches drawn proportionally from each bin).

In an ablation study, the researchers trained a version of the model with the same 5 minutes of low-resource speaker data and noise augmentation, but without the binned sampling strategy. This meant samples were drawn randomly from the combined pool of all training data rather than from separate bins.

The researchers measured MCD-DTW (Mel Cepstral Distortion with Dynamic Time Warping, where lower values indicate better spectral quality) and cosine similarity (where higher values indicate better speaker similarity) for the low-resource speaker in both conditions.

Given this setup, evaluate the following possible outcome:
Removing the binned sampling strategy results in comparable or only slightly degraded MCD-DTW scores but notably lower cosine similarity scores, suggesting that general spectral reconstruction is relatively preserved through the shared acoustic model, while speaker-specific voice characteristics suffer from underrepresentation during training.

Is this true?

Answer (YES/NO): NO